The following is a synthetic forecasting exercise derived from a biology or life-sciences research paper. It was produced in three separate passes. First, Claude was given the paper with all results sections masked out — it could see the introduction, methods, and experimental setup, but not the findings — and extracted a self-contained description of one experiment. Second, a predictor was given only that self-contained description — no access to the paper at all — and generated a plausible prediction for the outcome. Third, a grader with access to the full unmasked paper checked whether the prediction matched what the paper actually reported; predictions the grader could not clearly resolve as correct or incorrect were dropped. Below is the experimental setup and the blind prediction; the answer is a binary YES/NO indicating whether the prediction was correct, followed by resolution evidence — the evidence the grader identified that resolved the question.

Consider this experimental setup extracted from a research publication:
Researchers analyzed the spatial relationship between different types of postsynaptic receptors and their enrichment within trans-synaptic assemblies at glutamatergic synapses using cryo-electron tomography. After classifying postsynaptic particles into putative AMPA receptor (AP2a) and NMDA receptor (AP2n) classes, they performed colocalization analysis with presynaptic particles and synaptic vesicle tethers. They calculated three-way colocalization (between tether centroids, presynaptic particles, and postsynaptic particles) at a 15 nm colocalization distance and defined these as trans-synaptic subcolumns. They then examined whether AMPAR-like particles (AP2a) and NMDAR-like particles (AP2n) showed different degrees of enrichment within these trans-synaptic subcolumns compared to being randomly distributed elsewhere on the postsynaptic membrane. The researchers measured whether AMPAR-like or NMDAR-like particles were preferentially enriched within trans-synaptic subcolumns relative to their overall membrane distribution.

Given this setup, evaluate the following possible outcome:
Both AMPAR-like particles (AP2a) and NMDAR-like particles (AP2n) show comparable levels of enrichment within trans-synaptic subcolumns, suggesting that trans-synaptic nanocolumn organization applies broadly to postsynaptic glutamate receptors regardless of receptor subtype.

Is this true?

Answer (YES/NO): YES